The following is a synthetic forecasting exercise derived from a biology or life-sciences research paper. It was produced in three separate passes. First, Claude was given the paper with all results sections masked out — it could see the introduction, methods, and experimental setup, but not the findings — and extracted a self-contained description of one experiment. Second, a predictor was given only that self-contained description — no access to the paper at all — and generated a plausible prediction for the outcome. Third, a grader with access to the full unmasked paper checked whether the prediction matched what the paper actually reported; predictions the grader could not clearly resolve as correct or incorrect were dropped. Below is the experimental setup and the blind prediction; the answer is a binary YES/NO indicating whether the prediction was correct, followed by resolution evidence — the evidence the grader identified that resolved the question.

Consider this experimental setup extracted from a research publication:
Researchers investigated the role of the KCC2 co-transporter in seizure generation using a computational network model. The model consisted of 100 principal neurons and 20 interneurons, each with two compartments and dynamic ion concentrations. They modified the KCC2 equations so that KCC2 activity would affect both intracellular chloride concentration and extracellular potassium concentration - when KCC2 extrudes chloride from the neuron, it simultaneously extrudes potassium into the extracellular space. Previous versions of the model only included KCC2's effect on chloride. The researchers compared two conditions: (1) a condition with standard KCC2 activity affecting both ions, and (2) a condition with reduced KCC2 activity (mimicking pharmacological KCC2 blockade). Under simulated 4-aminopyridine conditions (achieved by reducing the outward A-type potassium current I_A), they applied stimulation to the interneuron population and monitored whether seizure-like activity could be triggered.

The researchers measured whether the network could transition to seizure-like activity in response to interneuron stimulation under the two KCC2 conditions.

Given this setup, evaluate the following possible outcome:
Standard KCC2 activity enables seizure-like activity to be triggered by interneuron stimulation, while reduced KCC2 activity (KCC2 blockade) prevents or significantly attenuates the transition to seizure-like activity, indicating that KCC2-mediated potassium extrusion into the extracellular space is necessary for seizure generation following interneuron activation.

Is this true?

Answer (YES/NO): YES